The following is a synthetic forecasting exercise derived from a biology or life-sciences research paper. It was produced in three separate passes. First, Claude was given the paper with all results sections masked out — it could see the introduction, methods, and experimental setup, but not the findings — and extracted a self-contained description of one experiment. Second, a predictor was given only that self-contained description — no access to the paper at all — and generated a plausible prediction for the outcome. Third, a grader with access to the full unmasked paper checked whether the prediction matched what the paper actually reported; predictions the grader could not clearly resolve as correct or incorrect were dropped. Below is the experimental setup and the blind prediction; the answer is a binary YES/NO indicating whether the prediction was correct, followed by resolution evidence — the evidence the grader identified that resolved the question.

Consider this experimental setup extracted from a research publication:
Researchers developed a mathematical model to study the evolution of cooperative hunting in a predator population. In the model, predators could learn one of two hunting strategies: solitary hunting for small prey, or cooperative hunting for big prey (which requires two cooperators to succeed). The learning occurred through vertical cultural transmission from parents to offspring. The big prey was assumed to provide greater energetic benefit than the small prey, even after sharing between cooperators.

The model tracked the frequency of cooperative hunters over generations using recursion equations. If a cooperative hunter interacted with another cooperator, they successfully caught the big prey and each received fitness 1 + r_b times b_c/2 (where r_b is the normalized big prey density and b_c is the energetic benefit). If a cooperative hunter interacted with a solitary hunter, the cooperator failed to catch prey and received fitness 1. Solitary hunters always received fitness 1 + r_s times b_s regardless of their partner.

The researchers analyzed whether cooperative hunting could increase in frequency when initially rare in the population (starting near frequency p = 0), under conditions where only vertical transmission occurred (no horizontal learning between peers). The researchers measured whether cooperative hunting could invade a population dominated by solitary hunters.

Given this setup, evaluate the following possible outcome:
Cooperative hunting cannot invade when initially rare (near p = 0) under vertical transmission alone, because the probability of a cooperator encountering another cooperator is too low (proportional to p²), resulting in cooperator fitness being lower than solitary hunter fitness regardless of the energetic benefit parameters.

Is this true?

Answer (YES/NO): YES